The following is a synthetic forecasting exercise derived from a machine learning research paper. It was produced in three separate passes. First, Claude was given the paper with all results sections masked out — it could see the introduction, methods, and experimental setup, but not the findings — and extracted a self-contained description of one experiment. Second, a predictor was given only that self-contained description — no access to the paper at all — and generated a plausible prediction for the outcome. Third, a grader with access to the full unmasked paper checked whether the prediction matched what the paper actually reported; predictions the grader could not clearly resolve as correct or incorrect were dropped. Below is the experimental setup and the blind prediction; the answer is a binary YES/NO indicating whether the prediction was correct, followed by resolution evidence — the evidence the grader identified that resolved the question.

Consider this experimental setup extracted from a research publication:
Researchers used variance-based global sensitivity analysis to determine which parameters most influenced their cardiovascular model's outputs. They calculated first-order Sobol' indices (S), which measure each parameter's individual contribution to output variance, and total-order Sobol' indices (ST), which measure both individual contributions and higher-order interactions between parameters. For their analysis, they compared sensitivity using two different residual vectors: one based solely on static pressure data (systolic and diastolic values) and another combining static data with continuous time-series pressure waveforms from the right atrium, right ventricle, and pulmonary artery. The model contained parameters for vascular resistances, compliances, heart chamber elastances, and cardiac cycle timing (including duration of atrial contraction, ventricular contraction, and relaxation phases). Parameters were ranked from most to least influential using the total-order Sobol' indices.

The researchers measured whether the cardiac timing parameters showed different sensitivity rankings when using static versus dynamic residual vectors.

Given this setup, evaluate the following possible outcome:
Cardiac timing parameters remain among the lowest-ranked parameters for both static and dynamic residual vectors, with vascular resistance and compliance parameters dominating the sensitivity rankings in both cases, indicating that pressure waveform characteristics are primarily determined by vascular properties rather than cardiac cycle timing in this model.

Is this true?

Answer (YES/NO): NO